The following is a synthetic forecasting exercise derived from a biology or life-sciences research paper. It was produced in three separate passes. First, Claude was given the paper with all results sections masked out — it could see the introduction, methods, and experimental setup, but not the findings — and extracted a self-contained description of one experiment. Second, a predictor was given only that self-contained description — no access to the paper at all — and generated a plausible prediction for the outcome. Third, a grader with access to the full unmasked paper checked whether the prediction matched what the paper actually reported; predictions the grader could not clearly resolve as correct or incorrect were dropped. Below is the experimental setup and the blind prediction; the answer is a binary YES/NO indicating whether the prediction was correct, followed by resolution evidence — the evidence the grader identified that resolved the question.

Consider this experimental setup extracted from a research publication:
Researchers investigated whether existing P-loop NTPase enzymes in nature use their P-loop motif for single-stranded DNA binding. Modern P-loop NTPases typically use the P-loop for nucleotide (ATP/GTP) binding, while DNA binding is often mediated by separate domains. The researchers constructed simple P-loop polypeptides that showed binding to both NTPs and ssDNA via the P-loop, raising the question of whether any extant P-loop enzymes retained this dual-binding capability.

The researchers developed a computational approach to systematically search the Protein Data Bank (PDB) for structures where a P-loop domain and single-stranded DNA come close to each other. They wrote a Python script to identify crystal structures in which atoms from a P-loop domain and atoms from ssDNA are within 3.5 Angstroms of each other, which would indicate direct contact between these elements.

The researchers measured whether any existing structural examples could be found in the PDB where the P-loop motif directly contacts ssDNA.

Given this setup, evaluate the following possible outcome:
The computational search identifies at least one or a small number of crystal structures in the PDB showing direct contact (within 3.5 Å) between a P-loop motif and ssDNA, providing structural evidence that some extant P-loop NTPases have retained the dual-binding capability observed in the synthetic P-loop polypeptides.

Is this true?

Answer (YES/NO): YES